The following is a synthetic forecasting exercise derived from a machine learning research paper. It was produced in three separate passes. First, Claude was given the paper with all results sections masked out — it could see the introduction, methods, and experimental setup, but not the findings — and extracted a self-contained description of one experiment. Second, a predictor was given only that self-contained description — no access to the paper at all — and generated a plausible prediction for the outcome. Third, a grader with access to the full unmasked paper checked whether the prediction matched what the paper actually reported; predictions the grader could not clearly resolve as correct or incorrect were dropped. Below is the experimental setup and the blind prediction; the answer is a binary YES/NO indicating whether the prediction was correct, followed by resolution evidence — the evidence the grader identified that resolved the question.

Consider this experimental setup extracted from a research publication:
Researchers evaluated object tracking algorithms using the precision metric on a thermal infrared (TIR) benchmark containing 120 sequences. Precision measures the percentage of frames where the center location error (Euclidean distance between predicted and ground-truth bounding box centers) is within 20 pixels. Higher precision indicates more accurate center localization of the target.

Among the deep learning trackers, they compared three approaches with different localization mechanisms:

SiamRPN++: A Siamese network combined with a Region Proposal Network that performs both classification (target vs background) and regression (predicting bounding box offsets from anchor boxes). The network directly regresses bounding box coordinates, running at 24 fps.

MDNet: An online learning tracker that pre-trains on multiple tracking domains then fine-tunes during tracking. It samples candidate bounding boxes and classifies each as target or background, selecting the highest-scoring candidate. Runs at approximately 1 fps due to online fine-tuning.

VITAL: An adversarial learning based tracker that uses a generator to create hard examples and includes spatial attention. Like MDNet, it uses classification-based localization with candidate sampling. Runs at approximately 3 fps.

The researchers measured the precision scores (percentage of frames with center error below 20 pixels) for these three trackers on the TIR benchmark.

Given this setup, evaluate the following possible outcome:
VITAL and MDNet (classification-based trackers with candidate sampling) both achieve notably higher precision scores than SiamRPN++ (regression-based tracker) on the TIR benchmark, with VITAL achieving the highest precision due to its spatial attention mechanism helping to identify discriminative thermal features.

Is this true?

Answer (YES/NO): NO